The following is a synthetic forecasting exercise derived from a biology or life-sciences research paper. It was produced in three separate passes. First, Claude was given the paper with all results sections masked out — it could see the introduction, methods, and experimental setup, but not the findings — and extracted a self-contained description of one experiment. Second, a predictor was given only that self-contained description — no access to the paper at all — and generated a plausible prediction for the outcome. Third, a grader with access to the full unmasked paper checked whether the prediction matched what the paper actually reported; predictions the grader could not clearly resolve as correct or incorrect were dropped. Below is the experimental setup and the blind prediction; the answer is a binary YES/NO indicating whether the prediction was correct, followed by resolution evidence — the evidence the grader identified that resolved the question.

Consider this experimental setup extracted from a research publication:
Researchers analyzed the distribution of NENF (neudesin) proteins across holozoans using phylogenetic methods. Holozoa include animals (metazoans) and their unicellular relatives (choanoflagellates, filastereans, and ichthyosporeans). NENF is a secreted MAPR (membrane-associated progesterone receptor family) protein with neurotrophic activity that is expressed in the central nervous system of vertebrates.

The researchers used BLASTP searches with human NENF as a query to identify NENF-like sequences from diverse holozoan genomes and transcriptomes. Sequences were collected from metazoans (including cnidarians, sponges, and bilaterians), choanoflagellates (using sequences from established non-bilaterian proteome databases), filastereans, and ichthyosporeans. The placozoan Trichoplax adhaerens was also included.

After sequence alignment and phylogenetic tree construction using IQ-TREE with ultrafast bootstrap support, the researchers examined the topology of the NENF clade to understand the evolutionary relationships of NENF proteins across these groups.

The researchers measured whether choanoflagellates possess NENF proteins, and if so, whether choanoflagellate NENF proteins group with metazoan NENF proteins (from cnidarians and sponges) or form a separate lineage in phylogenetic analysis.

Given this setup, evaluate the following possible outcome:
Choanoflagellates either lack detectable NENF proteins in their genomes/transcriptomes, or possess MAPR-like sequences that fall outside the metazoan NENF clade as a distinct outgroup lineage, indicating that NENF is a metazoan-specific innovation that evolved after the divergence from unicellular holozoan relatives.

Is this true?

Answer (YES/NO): NO